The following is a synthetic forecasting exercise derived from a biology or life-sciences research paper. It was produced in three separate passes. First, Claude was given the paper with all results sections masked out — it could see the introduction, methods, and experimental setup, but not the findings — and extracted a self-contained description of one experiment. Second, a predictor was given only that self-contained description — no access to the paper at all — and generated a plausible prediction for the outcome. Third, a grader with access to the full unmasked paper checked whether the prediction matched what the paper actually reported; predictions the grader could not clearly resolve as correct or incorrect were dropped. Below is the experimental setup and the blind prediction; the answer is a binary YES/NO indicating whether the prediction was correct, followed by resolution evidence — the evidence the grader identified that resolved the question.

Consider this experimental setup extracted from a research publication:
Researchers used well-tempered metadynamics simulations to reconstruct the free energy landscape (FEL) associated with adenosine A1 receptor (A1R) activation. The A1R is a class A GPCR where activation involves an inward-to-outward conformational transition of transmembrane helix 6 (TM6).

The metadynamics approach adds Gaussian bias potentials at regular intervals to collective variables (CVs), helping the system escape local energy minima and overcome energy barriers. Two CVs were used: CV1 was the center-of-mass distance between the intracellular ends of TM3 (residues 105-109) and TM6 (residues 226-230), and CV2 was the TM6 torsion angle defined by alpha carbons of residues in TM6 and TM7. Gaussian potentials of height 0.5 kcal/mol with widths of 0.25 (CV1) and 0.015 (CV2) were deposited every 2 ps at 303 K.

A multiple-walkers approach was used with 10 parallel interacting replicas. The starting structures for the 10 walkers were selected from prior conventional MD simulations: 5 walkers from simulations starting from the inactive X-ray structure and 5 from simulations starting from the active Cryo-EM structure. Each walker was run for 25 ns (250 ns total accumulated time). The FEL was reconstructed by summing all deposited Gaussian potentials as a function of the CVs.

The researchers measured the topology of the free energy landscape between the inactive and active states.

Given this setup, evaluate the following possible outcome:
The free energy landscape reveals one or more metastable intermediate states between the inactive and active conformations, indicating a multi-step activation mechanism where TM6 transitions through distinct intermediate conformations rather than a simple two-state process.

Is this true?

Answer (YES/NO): YES